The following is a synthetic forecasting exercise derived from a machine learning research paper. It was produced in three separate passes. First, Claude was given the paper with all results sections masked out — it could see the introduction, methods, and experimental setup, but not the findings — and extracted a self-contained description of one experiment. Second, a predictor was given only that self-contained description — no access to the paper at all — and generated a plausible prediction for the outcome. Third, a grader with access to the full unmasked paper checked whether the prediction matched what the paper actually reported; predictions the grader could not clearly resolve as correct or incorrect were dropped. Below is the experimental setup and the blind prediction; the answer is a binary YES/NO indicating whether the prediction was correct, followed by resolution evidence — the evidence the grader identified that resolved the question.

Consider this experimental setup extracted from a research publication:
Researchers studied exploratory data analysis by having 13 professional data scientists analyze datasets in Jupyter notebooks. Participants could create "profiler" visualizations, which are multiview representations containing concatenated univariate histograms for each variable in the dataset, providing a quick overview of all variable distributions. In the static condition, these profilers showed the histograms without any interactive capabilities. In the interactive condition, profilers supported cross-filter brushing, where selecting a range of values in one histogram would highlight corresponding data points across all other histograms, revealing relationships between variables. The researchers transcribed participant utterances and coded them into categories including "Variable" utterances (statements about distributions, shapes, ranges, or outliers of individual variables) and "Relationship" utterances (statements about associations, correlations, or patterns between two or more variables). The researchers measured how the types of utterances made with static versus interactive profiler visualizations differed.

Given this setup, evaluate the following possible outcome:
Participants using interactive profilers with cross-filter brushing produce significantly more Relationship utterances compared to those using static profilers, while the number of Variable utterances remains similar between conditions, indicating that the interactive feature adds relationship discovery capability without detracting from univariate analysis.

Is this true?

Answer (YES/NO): NO